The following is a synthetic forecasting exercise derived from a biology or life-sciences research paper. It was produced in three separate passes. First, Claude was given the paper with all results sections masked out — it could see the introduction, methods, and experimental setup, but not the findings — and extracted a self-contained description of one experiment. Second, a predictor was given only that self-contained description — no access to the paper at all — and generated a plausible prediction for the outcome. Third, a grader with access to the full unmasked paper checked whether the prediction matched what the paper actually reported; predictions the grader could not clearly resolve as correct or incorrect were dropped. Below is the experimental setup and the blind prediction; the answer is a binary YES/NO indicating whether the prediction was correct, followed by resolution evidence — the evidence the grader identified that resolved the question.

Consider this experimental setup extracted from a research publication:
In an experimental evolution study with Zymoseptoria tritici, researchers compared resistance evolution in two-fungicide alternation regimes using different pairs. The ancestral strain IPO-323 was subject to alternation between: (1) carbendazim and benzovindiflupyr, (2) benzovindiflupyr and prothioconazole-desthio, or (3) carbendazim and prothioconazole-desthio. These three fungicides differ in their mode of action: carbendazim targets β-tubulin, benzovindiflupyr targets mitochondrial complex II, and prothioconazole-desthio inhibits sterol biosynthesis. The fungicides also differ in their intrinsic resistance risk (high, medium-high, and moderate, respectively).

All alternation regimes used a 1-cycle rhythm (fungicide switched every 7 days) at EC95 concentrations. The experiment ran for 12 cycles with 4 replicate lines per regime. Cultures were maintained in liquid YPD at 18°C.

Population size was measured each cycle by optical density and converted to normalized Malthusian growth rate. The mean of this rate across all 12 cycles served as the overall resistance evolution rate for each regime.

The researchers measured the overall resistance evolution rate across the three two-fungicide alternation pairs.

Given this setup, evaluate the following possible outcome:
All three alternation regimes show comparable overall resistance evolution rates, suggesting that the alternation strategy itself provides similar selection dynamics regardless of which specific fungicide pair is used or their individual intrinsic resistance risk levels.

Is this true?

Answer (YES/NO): NO